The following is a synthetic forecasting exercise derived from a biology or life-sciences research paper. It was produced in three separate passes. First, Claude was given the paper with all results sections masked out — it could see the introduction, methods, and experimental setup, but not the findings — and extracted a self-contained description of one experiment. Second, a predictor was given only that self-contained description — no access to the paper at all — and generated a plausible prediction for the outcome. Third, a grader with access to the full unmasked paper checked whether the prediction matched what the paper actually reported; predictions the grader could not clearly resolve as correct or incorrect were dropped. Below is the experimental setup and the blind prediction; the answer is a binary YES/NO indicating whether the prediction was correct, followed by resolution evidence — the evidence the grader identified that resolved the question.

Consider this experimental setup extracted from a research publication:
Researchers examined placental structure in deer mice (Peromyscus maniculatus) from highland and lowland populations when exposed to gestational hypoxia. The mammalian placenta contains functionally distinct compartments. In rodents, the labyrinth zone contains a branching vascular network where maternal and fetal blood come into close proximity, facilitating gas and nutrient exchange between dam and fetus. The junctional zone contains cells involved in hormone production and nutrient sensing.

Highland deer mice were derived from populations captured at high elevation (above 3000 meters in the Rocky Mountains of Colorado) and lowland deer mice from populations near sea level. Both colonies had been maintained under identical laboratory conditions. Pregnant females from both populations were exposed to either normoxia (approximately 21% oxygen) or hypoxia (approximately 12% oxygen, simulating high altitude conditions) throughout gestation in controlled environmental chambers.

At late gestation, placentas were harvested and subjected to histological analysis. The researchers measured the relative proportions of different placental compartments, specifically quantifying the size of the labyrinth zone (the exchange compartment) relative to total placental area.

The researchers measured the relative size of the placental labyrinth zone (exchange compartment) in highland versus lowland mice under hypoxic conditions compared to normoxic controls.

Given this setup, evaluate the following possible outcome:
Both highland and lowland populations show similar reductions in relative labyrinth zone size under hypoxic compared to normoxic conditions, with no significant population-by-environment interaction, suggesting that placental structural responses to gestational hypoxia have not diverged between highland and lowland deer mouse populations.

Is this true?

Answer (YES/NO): NO